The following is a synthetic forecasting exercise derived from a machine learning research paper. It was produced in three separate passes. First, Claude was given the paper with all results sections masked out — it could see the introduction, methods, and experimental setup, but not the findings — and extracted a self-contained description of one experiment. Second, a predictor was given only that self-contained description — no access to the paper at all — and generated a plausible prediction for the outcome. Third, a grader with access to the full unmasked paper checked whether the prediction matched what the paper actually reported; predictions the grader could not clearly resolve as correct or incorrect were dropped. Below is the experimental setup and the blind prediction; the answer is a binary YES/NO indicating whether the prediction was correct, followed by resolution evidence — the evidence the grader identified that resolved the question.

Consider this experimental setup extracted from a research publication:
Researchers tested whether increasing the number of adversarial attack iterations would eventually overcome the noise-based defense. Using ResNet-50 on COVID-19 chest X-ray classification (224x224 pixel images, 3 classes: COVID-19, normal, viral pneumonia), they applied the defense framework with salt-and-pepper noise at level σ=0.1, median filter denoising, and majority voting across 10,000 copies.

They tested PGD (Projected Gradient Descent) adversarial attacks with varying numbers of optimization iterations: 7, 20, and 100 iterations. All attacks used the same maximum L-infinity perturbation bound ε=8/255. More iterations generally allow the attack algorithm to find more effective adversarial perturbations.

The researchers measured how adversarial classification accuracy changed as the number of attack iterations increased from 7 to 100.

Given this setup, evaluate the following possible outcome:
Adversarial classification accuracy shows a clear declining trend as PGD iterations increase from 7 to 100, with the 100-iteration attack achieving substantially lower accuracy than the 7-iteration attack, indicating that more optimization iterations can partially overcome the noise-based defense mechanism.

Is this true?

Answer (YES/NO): NO